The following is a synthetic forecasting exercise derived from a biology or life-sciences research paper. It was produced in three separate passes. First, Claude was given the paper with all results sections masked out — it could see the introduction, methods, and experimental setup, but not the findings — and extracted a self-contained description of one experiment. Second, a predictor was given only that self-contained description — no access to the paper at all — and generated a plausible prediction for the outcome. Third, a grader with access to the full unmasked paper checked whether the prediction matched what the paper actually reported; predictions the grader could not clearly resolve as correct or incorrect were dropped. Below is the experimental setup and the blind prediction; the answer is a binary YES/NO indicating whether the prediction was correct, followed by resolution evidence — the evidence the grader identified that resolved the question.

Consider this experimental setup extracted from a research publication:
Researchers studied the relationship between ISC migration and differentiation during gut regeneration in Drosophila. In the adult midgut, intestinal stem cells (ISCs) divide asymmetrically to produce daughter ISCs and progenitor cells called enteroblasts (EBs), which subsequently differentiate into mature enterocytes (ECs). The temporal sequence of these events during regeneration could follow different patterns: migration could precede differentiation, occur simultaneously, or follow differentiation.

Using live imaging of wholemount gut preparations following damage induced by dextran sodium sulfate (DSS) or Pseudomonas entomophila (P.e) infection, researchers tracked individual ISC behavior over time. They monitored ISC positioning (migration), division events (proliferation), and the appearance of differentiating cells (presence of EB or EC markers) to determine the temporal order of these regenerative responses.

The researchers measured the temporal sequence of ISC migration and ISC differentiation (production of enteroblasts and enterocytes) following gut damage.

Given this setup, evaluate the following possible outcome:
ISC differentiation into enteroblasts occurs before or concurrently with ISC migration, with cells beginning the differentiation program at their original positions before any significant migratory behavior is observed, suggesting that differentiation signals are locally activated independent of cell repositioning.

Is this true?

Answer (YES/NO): NO